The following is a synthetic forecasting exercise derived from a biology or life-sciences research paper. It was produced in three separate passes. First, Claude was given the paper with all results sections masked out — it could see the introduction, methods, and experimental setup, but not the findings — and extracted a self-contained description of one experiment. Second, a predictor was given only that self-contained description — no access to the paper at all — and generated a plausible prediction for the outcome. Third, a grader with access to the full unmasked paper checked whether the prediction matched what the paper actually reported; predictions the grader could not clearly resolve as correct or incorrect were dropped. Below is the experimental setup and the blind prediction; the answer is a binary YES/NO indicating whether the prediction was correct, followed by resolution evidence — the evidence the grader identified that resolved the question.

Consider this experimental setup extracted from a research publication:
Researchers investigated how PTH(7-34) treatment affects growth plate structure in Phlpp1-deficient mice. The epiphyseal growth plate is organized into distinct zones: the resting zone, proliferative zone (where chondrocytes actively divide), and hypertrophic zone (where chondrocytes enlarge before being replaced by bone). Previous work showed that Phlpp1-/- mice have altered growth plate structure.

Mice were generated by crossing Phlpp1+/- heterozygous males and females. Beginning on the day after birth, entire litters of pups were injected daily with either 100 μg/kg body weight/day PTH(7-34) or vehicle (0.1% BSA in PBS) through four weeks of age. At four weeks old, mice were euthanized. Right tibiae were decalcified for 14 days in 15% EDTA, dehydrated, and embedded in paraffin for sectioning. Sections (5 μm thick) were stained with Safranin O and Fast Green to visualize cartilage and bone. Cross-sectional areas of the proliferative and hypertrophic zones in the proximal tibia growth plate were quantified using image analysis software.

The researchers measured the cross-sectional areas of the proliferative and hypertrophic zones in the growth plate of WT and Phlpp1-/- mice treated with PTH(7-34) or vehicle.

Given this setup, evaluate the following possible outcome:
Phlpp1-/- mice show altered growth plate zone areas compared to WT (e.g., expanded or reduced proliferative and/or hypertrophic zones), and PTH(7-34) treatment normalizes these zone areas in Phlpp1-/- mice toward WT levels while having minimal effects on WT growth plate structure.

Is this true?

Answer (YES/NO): YES